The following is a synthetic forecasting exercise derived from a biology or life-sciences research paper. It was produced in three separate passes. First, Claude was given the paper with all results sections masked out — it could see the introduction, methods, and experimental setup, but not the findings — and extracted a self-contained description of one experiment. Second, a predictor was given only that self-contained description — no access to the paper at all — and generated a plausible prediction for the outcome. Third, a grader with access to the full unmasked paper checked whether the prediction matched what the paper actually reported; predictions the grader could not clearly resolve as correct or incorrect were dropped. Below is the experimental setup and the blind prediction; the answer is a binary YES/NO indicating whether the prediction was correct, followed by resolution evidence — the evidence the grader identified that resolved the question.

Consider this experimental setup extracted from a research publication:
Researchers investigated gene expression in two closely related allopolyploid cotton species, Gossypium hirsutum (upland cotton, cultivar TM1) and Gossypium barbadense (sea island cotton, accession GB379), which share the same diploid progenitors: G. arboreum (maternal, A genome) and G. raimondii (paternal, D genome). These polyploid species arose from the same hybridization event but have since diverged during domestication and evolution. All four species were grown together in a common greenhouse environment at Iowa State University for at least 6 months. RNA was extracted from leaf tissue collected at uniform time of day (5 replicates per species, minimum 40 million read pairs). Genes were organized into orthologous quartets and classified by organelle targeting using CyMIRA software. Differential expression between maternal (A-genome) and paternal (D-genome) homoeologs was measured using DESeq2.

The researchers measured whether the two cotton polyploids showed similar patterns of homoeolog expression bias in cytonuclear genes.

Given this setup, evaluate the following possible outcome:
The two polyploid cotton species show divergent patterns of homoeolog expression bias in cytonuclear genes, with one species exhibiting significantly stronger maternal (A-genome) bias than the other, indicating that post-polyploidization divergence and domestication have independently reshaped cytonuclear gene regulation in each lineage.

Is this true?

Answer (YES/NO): YES